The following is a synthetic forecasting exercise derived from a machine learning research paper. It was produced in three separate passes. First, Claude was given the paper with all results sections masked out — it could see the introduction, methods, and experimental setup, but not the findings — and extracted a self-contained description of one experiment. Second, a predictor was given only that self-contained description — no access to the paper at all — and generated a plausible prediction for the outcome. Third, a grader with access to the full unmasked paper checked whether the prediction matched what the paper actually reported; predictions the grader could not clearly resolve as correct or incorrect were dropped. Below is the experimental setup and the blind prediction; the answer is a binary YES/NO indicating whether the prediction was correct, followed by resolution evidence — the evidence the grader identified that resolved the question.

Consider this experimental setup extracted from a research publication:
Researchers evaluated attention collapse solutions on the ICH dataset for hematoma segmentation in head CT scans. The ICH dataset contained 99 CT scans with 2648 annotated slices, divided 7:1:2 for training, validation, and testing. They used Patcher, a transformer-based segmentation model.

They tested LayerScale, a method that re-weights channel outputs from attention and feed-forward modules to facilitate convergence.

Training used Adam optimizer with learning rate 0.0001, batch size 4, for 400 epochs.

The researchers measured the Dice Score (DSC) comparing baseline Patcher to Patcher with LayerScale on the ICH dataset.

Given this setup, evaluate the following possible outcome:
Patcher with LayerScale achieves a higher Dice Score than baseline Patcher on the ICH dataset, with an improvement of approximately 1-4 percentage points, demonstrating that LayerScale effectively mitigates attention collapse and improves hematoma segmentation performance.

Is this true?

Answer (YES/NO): NO